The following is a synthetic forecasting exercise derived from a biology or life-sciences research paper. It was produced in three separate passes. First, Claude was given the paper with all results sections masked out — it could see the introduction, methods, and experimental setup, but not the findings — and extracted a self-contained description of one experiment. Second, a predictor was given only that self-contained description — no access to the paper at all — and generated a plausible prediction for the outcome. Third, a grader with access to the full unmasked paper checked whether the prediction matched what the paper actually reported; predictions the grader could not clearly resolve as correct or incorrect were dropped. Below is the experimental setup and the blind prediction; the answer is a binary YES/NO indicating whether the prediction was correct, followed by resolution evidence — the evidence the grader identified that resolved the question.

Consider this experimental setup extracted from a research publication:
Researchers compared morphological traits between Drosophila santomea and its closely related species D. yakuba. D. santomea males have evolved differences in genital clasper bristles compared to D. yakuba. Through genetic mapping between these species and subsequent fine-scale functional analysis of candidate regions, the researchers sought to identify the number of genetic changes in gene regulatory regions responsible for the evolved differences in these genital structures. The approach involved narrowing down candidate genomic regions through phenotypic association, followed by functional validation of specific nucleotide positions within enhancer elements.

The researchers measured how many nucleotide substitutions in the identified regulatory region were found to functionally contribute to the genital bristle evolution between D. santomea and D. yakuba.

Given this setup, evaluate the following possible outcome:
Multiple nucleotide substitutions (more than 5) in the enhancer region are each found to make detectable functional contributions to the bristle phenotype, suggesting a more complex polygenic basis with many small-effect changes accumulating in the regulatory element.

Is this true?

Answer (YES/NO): NO